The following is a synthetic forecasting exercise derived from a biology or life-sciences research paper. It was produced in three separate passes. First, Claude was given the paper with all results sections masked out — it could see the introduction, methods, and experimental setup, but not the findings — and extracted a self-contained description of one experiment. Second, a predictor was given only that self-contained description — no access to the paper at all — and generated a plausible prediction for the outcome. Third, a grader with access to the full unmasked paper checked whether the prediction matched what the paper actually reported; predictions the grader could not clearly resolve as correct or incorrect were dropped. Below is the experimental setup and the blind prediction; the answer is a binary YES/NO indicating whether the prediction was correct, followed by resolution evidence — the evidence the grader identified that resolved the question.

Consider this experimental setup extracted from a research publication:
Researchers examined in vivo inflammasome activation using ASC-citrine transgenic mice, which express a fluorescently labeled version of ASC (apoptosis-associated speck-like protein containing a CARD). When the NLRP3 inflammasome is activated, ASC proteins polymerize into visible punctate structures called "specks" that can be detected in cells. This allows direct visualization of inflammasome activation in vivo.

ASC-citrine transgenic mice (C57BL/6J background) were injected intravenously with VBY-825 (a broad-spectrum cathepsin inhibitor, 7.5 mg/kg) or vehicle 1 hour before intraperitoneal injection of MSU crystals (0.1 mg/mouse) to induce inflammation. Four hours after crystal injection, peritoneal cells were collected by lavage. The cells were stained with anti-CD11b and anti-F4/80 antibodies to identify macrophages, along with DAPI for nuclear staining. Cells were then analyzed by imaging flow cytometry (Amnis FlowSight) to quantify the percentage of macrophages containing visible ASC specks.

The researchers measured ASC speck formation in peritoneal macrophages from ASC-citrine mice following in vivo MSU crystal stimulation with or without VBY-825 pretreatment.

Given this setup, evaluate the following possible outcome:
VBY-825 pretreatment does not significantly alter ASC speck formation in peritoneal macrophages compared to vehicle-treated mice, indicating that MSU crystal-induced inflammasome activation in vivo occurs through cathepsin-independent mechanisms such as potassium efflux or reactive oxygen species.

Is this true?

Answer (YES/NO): NO